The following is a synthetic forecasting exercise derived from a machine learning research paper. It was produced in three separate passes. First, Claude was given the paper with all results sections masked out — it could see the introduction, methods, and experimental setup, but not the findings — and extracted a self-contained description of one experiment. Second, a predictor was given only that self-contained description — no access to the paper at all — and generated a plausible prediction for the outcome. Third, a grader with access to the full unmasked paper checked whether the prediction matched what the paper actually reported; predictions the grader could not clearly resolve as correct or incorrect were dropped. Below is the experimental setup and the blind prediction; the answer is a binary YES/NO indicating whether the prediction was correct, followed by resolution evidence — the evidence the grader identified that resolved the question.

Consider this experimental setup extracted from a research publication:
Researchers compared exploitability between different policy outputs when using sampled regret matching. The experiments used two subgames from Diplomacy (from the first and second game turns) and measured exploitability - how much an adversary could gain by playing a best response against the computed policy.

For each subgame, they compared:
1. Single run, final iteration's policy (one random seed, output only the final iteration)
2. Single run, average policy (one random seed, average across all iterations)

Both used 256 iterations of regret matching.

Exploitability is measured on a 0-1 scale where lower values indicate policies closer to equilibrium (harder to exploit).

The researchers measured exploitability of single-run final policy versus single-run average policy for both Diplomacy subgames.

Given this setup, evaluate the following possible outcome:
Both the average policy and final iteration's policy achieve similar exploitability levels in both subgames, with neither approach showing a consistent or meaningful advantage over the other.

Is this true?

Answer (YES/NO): NO